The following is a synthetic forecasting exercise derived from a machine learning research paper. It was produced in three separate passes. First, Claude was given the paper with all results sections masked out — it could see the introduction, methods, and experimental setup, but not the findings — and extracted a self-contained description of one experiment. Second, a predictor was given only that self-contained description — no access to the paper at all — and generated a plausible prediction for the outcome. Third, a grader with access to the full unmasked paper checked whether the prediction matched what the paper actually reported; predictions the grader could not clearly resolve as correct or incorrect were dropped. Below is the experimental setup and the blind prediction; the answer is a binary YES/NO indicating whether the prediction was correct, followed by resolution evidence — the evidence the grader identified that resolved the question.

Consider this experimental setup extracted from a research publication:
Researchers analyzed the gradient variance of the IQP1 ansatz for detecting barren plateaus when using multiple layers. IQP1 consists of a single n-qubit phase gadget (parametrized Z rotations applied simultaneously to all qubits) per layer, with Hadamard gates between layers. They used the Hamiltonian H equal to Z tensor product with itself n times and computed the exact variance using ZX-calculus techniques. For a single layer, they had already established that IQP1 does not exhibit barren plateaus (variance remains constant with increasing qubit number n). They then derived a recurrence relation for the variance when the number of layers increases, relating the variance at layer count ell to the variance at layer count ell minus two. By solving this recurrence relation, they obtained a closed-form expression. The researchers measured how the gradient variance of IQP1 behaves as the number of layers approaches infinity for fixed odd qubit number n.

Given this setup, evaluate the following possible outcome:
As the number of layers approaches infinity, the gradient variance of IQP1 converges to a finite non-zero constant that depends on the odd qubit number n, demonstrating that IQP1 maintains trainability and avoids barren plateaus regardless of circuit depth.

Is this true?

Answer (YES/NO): NO